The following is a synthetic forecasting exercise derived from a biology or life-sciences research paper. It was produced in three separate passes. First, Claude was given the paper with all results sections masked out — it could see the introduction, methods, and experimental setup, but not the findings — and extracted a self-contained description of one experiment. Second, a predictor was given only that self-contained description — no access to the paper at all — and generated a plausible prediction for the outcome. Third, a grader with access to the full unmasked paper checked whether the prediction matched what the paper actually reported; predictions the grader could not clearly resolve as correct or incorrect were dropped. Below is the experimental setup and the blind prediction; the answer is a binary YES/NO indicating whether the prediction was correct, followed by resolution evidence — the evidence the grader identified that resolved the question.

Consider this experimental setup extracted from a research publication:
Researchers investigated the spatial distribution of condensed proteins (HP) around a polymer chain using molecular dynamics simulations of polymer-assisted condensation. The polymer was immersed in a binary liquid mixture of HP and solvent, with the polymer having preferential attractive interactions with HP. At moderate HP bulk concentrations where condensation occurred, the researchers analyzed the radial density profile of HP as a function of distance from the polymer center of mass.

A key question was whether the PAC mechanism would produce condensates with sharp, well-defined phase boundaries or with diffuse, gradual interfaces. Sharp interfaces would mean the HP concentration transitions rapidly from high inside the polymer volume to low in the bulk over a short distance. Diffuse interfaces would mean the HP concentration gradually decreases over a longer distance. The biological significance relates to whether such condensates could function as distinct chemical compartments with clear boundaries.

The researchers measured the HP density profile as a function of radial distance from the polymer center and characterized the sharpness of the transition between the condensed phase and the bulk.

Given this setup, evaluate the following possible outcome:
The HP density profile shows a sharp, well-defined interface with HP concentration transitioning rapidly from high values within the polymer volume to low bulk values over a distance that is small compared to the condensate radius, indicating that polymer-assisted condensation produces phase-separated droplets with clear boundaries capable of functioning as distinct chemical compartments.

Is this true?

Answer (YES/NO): YES